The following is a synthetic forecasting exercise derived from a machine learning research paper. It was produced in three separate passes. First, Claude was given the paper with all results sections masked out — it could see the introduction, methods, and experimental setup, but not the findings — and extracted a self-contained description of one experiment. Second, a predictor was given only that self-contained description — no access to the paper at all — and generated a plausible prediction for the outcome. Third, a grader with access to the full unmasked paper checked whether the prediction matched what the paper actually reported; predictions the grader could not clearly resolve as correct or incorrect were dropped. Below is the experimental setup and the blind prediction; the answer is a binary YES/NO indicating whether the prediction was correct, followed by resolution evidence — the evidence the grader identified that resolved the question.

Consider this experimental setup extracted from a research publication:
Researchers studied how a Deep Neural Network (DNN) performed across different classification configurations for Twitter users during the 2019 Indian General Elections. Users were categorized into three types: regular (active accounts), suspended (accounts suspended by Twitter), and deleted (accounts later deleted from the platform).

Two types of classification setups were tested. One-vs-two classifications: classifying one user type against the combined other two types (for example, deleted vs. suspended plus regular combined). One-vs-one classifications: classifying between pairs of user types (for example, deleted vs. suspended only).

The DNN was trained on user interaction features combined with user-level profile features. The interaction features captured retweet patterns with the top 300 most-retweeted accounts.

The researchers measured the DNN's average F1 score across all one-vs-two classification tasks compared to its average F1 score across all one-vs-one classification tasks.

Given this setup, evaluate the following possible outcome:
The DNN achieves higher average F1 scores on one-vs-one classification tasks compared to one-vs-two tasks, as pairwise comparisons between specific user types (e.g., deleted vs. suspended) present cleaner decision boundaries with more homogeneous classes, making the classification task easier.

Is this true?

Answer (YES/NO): NO